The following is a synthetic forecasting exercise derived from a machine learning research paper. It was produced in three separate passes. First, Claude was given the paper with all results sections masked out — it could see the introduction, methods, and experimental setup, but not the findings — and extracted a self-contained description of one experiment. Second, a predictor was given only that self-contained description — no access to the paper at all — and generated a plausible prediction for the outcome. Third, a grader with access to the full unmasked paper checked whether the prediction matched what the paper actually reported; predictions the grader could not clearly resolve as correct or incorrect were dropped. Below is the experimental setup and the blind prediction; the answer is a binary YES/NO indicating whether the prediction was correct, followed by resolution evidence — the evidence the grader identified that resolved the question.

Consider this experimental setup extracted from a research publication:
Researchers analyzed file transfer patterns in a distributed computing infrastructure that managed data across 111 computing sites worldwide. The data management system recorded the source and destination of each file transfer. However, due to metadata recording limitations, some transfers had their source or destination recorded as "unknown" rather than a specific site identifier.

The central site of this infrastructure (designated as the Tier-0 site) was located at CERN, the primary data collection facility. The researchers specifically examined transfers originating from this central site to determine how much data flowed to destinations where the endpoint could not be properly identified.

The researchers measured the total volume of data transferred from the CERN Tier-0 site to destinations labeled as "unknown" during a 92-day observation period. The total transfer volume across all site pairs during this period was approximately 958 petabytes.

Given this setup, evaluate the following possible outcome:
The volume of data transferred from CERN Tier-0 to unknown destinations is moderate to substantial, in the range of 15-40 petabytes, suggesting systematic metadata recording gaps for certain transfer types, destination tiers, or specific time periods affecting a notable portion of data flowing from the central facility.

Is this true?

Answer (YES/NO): NO